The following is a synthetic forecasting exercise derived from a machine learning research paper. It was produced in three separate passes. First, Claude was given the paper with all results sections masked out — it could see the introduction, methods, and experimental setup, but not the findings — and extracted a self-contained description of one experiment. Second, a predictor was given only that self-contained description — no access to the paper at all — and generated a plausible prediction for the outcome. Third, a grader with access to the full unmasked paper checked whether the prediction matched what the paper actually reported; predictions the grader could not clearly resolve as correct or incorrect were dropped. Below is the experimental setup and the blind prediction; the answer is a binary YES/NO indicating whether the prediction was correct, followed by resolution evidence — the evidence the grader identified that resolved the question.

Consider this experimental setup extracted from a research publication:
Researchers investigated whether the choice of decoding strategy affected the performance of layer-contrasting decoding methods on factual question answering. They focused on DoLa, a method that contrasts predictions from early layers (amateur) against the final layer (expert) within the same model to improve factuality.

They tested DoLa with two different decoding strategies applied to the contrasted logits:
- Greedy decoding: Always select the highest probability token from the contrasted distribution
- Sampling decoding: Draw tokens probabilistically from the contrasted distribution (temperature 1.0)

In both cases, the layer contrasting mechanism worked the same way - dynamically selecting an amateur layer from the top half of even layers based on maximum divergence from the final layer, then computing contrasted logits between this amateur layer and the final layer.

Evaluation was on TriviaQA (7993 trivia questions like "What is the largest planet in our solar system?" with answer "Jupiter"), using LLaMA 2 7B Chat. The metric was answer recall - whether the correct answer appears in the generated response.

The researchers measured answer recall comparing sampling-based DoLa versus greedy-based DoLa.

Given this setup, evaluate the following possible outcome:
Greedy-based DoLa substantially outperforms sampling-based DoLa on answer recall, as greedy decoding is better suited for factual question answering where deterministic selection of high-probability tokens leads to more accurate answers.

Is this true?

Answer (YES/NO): NO